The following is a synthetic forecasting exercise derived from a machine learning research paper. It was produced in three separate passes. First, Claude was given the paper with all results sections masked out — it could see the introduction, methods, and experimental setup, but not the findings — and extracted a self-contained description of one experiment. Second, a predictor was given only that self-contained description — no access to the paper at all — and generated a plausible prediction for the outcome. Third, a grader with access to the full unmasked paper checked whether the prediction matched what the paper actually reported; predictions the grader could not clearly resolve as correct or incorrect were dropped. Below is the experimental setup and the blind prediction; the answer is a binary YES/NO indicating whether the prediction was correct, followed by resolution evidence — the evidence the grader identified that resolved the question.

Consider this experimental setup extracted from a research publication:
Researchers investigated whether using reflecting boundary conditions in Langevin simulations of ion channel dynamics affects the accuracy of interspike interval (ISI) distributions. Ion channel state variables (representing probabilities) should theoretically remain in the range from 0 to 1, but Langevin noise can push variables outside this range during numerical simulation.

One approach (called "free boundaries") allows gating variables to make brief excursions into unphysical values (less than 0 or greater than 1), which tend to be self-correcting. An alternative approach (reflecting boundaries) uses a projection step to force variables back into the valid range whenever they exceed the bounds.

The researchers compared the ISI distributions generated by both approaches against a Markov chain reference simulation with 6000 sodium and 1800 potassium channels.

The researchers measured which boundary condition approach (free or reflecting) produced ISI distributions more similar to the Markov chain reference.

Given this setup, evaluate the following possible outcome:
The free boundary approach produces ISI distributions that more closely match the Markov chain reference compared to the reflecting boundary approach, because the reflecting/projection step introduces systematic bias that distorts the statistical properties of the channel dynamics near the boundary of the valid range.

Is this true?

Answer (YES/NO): YES